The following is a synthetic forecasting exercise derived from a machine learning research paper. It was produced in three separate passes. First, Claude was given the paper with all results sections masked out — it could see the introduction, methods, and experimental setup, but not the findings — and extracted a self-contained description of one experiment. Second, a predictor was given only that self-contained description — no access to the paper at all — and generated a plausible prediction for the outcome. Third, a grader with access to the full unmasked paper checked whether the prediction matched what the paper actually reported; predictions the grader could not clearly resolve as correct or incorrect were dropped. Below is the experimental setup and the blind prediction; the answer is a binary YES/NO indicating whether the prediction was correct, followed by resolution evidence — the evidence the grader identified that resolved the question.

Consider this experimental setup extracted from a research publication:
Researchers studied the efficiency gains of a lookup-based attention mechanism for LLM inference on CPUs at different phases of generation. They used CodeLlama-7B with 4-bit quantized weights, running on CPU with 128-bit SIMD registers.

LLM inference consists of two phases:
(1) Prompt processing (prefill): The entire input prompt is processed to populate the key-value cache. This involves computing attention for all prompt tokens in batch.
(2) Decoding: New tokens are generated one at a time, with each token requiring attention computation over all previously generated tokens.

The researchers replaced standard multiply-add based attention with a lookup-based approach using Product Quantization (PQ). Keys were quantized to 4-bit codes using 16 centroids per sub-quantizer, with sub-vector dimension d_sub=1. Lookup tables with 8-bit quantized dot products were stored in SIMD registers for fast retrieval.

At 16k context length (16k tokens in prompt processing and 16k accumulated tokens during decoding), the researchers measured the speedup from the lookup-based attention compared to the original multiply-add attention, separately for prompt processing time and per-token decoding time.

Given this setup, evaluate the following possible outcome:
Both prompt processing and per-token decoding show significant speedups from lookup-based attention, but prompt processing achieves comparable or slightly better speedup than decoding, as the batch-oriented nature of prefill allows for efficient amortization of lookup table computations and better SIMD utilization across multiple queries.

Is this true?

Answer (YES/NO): NO